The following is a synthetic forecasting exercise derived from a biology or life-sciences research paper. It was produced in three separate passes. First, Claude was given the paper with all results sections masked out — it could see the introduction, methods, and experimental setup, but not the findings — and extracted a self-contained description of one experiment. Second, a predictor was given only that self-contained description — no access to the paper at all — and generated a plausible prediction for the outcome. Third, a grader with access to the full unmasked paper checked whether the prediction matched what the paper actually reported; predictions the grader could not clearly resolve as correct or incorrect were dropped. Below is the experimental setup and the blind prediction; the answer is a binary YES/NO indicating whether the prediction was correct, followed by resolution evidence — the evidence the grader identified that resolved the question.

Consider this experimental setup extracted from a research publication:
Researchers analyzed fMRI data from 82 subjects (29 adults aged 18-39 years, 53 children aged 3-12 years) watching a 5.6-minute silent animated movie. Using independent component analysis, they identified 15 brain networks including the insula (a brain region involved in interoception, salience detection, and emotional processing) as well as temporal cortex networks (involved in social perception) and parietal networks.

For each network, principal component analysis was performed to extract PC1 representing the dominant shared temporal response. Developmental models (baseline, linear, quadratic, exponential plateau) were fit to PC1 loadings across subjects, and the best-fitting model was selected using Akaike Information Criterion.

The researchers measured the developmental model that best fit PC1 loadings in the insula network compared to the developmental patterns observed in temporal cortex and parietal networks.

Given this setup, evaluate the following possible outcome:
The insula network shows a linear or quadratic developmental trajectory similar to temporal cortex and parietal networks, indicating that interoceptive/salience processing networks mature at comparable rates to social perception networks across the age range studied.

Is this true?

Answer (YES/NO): NO